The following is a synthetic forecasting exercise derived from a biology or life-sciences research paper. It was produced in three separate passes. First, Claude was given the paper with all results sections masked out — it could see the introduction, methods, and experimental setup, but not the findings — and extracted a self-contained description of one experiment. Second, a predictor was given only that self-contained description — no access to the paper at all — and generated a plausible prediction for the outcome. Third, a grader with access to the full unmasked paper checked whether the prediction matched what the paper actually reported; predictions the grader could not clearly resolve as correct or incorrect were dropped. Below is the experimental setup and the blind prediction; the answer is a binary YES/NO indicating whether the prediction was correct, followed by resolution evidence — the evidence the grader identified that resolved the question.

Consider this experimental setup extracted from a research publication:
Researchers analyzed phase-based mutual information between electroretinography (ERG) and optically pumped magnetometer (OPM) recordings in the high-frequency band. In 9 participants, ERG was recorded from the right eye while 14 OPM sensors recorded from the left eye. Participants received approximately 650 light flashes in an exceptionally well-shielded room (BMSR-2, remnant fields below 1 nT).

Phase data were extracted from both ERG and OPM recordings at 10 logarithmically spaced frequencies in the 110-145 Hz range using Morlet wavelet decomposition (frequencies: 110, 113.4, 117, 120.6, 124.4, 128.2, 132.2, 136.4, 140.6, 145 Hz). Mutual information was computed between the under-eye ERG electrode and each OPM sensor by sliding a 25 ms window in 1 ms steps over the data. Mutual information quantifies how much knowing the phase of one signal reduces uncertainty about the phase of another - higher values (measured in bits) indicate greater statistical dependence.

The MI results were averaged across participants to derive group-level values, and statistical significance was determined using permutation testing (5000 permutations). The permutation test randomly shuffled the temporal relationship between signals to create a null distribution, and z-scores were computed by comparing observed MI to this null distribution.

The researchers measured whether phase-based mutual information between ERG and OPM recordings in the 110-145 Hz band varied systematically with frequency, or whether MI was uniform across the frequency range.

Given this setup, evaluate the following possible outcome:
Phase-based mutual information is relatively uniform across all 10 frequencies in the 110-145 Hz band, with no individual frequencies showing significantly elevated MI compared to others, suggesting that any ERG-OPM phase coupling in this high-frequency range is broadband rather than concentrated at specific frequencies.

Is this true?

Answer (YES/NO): NO